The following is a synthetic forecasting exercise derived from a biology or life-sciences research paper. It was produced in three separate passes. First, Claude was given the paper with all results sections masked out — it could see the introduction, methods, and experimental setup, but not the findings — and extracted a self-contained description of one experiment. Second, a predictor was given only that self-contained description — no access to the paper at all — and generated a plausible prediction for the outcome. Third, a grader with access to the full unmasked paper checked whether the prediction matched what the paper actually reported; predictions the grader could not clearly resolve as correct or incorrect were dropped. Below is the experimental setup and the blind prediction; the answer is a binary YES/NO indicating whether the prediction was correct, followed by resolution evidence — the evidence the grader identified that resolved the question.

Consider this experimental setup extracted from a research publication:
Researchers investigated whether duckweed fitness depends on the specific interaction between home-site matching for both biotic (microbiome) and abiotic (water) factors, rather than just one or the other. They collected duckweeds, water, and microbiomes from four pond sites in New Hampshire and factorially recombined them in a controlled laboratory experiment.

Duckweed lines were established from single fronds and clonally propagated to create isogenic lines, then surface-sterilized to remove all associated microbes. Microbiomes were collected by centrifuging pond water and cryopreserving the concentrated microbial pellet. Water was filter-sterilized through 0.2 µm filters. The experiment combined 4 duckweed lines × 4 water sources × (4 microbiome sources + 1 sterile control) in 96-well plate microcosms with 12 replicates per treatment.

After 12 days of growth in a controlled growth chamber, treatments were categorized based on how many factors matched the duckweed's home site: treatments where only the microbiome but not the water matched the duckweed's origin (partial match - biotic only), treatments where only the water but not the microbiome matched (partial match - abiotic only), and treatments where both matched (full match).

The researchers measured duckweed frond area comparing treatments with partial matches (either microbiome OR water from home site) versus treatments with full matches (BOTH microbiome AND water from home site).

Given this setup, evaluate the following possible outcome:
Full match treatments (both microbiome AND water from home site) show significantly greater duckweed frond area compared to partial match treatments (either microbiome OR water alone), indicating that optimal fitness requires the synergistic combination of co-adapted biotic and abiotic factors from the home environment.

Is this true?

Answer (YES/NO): NO